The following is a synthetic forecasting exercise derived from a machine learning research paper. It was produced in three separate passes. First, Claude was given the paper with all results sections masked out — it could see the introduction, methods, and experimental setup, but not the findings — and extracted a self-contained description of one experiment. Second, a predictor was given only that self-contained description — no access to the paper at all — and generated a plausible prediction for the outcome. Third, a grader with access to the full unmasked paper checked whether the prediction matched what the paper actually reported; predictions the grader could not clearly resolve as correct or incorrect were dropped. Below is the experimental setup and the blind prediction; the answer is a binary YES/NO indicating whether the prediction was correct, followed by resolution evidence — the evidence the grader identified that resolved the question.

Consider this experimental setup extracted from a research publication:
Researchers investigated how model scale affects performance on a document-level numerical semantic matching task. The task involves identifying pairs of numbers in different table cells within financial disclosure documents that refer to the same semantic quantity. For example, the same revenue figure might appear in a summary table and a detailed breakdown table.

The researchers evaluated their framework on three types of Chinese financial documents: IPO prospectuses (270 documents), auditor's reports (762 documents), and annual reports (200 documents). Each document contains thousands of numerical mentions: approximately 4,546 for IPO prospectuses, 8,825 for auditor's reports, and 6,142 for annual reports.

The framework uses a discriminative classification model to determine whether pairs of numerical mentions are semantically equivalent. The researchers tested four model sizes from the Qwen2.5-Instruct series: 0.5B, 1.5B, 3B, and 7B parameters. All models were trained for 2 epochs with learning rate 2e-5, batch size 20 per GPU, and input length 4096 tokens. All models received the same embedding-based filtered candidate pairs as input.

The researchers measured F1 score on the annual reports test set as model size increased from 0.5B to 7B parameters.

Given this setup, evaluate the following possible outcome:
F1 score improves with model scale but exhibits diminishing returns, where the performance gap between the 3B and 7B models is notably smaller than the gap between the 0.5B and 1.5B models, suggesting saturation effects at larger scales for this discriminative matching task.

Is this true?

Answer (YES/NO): YES